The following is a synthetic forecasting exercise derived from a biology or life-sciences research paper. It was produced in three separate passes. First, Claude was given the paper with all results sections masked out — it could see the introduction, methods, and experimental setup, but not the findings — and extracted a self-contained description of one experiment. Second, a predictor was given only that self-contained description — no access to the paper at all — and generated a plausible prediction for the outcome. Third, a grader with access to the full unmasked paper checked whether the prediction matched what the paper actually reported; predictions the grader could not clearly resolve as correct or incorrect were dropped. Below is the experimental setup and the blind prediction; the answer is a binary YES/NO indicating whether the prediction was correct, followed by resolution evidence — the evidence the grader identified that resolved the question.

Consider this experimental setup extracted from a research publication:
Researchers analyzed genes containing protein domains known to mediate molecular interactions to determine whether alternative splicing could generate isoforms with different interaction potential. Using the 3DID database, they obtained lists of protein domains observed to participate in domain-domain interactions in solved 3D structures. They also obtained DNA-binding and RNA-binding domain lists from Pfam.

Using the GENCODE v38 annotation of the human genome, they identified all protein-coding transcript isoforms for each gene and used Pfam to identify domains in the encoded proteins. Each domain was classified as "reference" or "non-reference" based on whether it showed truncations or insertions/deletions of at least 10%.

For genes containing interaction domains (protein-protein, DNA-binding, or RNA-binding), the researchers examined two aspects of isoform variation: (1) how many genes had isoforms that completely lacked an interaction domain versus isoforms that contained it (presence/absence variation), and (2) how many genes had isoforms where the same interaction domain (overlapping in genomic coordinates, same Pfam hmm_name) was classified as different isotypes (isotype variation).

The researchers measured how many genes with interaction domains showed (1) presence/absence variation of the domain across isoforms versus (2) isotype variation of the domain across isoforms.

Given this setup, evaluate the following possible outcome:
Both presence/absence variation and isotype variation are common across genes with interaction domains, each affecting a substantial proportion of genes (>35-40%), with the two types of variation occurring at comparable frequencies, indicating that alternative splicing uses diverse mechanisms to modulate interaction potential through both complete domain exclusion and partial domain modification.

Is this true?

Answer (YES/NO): NO